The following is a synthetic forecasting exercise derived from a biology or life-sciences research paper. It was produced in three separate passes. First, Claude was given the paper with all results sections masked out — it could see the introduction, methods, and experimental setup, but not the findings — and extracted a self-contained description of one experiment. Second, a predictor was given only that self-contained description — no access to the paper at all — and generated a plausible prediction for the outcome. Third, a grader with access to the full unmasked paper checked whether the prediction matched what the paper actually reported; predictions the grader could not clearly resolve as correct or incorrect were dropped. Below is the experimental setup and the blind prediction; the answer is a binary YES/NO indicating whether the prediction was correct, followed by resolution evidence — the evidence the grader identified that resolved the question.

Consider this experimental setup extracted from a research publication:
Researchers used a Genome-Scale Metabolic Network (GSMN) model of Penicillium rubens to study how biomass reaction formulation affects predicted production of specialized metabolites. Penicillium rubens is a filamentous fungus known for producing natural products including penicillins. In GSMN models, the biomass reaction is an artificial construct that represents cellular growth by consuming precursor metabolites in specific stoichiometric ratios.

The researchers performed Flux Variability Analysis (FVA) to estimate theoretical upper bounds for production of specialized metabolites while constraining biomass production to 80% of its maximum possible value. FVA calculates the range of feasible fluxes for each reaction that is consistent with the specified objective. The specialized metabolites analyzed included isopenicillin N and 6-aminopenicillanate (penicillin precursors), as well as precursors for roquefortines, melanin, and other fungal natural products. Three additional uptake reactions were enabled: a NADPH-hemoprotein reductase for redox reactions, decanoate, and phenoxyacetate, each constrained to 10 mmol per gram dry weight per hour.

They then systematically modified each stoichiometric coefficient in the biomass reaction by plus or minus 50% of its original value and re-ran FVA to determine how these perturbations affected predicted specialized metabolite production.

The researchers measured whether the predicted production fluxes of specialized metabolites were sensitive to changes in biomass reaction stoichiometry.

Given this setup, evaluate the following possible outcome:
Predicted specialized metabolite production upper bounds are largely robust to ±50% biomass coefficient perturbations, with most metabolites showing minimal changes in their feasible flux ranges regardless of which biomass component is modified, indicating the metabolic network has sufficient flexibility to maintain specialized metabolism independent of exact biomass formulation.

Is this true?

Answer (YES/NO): NO